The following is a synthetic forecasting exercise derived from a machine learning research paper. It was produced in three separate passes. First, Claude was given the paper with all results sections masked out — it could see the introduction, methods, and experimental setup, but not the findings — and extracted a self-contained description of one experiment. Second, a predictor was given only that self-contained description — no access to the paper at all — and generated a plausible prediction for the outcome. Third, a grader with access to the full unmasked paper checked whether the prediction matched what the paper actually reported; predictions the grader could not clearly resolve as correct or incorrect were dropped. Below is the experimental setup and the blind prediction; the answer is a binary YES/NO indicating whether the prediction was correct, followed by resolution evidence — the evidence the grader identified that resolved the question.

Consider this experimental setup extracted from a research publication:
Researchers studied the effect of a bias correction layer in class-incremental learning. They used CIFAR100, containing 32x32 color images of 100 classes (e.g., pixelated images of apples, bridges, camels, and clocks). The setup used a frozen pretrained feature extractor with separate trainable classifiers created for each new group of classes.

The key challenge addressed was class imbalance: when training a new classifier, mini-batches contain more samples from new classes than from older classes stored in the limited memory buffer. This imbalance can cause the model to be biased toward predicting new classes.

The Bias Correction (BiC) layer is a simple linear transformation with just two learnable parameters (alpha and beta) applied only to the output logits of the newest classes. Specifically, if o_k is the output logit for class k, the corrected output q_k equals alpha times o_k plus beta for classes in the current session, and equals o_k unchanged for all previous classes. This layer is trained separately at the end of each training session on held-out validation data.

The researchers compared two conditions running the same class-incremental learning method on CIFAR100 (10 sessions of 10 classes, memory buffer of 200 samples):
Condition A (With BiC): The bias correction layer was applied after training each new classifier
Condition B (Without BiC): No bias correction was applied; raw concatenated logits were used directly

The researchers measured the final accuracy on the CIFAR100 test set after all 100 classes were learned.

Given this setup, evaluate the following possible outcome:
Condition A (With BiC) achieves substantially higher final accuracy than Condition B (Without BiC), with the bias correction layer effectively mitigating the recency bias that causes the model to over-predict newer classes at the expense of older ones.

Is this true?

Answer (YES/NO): NO